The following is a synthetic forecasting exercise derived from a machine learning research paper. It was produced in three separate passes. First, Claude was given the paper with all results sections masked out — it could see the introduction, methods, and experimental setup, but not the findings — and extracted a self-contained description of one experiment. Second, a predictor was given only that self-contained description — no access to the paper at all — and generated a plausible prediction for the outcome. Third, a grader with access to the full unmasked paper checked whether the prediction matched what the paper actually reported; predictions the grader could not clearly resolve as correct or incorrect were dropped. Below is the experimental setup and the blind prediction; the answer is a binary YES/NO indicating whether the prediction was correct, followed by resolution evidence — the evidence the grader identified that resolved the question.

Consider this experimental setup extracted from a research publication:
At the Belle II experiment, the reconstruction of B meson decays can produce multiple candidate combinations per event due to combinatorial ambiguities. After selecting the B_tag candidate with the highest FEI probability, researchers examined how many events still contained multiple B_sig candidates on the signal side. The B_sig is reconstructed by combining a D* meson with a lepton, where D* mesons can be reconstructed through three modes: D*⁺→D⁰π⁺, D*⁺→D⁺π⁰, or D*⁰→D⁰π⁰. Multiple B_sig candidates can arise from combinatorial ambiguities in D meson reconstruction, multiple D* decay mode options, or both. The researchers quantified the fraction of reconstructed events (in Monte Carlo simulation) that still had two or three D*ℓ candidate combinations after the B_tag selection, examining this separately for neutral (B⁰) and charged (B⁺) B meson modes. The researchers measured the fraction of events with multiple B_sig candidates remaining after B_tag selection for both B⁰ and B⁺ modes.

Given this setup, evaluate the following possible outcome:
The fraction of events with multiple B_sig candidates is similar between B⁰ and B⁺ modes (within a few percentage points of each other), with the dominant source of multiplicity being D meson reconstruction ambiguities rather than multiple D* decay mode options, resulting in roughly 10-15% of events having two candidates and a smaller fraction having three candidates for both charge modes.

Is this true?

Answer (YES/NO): NO